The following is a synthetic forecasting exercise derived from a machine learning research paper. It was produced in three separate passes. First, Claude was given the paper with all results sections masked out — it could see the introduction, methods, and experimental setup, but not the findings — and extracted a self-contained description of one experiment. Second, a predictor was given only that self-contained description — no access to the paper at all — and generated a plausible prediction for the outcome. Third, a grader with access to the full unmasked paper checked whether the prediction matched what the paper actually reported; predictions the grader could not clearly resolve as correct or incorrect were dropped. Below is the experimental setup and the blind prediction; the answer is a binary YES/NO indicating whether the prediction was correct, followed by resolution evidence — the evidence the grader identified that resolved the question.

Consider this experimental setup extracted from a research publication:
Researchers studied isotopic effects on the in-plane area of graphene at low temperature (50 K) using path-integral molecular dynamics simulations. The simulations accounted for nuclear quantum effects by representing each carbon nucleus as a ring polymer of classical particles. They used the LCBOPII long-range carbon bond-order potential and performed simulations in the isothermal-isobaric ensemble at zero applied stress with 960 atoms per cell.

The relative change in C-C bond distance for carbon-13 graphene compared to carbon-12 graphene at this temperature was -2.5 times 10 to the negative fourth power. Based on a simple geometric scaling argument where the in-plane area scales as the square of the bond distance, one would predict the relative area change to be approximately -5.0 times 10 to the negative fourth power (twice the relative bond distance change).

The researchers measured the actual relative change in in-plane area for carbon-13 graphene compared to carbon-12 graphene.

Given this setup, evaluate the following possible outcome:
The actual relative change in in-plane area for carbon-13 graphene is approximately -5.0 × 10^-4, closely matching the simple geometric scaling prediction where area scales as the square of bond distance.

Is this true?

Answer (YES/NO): NO